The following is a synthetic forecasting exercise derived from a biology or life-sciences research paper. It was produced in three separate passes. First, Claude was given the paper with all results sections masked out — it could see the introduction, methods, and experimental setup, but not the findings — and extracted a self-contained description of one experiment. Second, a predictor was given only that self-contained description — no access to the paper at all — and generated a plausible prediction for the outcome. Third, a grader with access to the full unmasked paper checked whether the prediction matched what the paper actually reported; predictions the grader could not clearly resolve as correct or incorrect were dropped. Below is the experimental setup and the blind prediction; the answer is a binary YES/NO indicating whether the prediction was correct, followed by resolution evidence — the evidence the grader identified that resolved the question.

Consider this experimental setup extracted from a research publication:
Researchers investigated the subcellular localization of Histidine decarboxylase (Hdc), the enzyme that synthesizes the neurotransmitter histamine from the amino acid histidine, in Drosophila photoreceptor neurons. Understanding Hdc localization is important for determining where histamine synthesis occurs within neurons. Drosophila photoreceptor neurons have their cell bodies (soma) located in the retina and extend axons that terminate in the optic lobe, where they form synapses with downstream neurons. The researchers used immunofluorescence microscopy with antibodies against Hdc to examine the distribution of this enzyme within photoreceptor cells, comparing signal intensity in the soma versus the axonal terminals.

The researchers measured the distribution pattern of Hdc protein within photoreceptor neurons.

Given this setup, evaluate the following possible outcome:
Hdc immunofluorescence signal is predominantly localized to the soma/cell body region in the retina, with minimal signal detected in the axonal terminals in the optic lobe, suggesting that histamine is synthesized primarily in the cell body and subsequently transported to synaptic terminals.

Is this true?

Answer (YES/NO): NO